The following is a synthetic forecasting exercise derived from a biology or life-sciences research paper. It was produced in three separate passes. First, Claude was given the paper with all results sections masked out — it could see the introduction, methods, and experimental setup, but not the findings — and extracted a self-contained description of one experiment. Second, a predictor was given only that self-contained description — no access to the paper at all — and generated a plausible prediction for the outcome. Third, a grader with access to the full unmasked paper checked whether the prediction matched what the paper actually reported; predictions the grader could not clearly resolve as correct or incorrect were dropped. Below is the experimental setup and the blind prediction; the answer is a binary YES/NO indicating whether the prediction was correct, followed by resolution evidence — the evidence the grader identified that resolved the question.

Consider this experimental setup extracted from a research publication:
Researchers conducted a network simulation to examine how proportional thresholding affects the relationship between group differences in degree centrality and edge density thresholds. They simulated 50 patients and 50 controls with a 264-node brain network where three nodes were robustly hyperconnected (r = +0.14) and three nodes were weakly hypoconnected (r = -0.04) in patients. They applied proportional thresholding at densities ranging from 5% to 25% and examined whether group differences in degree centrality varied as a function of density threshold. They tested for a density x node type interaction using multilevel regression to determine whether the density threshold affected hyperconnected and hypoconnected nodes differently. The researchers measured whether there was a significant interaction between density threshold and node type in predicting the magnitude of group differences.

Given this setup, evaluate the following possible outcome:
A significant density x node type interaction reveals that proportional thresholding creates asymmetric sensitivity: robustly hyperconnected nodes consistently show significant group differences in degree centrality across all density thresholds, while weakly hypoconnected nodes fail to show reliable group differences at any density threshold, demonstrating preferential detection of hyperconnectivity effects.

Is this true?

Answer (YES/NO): NO